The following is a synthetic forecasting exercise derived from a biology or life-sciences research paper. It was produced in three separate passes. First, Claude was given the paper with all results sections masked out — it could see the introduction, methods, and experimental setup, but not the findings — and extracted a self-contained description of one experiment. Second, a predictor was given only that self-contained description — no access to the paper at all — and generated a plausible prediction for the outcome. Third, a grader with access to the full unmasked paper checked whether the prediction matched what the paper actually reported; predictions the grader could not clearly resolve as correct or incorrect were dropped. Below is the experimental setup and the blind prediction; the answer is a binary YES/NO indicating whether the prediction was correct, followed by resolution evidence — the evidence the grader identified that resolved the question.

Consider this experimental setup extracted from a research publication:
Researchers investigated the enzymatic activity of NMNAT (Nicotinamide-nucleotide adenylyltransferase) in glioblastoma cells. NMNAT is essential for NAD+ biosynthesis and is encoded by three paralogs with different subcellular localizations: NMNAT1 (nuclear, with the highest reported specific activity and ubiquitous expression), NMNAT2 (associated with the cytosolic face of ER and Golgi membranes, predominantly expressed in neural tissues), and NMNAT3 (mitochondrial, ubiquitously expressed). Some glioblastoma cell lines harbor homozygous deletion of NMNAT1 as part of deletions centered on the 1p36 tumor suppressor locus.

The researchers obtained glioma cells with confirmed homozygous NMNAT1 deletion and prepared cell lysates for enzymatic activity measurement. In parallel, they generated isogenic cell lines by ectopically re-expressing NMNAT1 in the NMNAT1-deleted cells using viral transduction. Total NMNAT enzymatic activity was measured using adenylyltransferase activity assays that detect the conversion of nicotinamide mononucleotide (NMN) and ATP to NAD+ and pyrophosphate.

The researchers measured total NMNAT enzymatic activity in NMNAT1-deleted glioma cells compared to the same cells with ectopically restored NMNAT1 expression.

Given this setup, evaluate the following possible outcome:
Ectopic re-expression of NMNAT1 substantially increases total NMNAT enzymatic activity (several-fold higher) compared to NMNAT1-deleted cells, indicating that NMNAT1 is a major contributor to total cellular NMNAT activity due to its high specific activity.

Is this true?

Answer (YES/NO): YES